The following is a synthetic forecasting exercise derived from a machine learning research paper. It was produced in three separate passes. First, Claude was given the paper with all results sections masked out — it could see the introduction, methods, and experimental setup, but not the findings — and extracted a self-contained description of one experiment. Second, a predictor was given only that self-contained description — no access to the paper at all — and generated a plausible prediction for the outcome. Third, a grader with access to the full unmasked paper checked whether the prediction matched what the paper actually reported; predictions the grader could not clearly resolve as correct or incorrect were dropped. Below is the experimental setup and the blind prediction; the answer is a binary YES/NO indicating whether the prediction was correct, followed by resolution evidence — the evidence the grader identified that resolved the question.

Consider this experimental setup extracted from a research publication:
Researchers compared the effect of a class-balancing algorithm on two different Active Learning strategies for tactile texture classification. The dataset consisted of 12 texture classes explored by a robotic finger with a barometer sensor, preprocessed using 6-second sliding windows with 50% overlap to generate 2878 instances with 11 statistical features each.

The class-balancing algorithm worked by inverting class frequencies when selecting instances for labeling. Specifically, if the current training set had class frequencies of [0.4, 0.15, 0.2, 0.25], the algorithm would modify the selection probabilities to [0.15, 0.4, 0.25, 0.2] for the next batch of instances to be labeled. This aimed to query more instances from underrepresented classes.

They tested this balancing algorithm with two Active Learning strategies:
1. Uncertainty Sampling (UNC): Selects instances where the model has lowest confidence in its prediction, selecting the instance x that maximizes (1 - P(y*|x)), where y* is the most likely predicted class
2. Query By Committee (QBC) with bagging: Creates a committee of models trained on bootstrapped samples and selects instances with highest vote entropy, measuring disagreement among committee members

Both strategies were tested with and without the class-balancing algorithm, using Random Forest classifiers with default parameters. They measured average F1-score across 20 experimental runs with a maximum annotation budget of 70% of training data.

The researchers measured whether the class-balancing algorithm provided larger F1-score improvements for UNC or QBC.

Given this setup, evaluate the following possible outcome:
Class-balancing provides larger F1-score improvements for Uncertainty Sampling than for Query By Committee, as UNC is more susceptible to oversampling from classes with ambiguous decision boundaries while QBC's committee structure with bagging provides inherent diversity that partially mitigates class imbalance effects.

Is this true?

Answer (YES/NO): NO